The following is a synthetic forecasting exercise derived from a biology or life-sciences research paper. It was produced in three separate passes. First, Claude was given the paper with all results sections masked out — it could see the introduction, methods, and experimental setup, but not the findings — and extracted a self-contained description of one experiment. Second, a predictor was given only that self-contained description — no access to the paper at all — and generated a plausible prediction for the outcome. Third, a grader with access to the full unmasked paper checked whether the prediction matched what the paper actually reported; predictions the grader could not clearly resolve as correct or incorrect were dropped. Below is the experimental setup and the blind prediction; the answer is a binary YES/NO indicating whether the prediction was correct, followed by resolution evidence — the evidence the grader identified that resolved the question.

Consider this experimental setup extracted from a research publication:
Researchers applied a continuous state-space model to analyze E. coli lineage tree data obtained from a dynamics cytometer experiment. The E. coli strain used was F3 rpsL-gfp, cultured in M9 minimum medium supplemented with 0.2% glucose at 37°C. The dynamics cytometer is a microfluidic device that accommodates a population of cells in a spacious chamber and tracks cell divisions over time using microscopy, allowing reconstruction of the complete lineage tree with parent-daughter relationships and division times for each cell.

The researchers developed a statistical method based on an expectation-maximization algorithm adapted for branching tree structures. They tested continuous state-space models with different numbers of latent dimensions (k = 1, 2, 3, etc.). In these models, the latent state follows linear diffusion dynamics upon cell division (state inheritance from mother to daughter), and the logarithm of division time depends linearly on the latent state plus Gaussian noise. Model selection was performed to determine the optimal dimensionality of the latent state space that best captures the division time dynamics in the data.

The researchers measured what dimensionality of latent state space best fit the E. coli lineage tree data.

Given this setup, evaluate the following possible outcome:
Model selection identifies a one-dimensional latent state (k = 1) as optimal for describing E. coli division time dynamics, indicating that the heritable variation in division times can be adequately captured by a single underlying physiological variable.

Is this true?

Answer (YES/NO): NO